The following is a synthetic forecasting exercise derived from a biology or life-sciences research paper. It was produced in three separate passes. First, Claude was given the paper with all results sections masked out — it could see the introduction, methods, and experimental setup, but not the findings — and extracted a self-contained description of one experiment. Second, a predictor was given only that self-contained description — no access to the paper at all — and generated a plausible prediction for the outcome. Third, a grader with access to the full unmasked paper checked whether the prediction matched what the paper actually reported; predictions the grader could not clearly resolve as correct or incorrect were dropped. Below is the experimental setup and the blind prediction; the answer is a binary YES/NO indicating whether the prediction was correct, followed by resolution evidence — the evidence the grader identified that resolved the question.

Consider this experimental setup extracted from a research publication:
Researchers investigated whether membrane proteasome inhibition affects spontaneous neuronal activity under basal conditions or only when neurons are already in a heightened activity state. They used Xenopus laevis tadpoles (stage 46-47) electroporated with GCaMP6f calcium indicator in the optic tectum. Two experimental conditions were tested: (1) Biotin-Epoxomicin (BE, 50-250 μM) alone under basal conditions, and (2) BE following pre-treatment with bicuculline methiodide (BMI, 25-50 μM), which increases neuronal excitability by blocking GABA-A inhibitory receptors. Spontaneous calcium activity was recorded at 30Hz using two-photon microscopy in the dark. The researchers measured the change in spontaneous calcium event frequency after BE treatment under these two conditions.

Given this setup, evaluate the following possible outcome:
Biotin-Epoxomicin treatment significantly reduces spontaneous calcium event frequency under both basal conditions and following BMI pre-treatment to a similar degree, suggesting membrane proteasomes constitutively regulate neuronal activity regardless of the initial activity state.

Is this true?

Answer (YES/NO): NO